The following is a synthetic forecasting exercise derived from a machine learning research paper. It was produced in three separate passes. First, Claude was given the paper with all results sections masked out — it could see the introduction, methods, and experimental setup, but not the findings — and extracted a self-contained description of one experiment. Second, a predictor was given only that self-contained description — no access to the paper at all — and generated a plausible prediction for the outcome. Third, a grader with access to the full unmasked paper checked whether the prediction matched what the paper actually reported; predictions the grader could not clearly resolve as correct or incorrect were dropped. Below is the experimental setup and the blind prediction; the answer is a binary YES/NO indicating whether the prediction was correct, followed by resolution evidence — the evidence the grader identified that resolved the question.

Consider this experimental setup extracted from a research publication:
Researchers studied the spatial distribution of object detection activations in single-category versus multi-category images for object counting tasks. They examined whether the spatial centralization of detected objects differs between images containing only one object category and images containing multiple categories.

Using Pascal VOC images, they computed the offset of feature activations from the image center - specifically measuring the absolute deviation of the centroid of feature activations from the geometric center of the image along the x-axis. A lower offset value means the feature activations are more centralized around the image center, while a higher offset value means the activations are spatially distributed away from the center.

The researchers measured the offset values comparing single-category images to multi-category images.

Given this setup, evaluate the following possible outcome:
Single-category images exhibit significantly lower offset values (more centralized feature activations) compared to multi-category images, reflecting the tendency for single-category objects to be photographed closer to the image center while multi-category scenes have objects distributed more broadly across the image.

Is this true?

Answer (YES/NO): YES